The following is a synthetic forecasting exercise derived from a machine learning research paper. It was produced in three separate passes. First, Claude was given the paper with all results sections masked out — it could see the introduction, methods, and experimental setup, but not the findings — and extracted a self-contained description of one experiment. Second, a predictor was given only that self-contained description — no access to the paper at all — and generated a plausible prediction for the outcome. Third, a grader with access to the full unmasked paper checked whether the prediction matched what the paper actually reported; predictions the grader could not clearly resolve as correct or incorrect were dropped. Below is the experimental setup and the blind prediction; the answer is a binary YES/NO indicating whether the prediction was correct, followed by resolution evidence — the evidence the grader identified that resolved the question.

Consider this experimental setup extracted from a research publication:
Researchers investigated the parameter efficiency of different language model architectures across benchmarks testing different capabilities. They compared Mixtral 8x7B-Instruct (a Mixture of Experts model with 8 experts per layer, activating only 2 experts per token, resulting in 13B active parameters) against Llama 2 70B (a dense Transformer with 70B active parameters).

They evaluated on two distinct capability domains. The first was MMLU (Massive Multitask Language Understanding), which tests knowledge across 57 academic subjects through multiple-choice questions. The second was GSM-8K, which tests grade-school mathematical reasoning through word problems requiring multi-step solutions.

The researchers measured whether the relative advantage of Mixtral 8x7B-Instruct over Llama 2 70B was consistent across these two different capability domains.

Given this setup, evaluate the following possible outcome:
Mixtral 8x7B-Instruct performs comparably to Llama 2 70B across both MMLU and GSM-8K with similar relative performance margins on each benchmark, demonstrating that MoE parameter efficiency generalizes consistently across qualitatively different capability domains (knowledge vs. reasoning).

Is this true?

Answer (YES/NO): NO